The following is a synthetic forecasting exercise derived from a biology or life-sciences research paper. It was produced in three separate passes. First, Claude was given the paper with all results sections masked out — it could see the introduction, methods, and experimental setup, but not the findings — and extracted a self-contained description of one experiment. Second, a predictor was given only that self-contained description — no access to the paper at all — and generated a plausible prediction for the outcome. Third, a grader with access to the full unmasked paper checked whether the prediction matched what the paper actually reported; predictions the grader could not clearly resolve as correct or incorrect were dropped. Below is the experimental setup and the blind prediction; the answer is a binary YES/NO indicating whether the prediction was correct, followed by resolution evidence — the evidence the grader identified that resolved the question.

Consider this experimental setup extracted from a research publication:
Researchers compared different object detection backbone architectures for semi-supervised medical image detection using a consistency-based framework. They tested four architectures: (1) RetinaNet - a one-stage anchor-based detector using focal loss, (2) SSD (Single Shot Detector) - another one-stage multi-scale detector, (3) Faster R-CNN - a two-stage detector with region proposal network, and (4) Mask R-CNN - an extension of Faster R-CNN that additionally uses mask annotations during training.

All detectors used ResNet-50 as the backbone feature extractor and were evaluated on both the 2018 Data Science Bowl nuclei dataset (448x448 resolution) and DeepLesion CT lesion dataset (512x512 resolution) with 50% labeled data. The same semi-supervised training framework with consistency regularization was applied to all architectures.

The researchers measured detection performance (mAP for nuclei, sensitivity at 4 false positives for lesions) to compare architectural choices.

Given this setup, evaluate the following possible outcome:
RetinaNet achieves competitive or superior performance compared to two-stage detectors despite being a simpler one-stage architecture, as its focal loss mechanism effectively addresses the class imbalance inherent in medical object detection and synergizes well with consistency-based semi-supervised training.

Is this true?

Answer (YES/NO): YES